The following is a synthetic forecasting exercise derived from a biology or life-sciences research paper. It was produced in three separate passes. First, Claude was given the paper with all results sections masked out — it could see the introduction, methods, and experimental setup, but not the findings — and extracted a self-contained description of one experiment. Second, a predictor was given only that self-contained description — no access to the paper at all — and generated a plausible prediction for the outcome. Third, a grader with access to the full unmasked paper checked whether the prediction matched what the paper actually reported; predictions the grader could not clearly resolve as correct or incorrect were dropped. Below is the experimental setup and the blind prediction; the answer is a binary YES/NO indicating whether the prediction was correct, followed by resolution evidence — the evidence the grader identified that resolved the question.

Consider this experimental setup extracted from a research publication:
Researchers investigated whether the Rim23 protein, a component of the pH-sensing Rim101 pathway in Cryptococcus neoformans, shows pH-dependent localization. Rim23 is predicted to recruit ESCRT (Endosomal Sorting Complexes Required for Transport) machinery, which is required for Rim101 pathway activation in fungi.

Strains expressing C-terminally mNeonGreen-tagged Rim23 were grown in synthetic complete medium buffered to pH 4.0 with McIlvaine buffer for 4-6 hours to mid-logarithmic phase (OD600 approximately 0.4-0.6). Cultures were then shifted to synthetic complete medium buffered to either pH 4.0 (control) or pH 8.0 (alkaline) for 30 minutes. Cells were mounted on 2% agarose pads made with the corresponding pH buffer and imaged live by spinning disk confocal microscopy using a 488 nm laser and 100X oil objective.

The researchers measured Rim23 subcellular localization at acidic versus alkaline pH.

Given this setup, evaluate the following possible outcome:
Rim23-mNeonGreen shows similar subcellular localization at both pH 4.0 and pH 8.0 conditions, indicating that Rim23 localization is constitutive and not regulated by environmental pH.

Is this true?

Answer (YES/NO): NO